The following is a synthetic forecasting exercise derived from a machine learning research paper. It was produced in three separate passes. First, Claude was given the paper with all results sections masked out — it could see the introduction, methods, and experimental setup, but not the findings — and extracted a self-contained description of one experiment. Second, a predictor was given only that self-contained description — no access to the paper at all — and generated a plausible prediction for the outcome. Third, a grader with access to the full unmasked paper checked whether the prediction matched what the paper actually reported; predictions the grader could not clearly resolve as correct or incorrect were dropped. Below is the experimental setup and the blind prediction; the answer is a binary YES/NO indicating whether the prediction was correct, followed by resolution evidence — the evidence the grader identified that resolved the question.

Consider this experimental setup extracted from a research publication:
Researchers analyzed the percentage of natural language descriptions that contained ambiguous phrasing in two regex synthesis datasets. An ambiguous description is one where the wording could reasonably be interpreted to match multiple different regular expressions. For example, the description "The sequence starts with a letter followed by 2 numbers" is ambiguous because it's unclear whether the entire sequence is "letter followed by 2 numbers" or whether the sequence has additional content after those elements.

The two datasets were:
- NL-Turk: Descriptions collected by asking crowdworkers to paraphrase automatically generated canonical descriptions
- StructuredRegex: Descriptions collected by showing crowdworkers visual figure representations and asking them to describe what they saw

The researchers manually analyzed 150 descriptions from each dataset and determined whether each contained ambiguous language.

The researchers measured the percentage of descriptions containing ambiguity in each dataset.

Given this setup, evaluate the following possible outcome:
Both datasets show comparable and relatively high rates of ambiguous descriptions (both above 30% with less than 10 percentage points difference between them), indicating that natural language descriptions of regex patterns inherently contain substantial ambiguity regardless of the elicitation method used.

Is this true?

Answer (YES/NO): NO